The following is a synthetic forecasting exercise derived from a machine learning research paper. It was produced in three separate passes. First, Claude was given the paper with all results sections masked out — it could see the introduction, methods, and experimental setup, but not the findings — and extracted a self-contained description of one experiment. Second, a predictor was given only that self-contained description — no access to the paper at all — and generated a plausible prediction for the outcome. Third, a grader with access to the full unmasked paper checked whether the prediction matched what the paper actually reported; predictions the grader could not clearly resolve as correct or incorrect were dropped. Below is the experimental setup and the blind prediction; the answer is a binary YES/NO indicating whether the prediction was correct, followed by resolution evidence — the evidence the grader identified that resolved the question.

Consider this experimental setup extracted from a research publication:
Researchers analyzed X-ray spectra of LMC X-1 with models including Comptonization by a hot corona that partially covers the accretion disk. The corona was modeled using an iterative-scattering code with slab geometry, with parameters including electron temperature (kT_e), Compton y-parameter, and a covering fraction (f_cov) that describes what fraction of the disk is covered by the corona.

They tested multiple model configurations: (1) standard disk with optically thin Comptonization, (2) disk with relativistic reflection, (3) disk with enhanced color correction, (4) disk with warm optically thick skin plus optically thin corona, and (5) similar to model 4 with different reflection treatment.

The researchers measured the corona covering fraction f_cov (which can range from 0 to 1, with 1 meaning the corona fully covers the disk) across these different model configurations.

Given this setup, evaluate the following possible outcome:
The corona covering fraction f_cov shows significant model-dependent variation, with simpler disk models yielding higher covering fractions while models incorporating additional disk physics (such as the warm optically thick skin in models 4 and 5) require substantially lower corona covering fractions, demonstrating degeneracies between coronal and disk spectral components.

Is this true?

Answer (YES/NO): NO